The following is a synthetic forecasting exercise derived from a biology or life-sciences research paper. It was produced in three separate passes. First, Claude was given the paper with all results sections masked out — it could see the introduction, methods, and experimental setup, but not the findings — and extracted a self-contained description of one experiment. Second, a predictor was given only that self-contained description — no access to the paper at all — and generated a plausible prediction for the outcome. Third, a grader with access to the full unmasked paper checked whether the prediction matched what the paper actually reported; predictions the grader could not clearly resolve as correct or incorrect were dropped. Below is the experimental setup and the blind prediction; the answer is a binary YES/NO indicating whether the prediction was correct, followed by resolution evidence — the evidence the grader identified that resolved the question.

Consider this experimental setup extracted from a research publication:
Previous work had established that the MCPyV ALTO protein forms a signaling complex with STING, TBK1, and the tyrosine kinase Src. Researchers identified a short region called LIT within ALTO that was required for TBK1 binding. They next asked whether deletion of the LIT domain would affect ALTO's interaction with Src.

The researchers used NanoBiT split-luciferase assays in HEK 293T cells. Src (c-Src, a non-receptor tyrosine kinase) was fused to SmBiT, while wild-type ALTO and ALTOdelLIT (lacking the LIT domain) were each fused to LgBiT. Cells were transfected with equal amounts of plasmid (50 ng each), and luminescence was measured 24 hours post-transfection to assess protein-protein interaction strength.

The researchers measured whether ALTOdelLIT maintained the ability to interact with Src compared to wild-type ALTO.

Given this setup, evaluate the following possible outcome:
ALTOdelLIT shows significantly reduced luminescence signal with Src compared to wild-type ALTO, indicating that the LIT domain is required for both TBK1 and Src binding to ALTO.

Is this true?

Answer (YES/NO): NO